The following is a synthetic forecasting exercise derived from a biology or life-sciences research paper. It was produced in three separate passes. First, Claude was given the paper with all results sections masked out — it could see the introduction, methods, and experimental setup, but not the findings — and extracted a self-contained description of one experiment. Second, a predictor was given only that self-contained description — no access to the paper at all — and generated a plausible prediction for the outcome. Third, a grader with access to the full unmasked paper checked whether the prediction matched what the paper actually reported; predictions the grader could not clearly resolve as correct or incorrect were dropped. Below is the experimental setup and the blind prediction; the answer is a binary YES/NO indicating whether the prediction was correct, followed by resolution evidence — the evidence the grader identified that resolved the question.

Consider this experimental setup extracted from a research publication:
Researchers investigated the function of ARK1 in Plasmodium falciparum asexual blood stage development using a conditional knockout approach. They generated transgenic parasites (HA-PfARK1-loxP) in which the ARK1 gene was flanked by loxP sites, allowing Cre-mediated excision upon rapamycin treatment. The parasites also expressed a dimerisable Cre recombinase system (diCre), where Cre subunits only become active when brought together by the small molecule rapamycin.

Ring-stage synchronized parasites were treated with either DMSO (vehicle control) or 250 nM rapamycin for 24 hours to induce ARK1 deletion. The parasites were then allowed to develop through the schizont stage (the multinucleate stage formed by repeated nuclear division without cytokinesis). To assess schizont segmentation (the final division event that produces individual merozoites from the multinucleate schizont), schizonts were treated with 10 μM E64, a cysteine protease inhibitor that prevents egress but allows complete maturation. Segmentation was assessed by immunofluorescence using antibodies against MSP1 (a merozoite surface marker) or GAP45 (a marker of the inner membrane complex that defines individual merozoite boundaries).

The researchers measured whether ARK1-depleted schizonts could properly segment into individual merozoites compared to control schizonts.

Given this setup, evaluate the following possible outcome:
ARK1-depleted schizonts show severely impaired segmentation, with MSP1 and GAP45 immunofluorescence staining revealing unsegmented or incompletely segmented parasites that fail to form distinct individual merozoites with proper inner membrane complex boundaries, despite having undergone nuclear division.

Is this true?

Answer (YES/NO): NO